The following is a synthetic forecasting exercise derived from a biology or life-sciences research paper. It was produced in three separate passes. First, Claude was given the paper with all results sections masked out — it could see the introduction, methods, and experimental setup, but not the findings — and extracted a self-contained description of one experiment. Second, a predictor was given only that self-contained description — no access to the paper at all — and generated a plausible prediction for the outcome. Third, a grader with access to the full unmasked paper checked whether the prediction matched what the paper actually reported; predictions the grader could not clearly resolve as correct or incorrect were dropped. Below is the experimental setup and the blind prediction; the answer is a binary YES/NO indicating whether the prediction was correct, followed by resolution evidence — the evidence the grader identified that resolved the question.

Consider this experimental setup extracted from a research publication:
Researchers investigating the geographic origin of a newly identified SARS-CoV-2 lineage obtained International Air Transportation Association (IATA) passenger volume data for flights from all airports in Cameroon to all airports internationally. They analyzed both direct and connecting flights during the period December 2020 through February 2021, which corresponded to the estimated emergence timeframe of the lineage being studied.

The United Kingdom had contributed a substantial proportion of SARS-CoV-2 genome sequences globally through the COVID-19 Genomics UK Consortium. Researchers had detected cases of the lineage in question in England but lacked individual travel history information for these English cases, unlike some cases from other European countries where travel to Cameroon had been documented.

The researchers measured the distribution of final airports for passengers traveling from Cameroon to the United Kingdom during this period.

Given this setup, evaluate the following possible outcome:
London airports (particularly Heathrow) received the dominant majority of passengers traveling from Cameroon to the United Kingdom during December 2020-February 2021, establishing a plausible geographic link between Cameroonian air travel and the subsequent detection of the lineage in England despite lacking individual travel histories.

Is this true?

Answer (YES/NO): NO